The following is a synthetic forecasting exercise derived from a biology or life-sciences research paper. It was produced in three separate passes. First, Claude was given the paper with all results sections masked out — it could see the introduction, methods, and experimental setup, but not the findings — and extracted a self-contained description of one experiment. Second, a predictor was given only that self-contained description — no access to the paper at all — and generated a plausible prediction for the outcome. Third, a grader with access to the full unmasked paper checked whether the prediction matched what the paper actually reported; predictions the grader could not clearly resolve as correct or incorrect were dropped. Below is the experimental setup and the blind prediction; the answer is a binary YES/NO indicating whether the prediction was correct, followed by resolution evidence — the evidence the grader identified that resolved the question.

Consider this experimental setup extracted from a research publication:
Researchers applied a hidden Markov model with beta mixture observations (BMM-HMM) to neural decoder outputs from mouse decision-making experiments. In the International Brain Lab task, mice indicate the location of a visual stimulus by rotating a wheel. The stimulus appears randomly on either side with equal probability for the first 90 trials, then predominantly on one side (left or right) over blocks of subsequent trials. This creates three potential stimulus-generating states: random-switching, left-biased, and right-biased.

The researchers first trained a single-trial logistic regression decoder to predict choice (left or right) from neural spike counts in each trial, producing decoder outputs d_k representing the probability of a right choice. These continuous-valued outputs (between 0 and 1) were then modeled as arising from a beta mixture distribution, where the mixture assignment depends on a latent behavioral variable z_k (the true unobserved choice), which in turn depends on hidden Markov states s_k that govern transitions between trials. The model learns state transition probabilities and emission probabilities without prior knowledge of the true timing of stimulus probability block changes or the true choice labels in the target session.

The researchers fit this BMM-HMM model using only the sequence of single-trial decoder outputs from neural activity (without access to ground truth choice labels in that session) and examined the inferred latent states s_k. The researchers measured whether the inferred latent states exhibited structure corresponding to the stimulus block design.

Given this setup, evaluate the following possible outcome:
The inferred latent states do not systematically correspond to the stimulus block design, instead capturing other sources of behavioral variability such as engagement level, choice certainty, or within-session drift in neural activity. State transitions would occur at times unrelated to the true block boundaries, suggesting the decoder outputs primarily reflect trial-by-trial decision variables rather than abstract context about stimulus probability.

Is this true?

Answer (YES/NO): NO